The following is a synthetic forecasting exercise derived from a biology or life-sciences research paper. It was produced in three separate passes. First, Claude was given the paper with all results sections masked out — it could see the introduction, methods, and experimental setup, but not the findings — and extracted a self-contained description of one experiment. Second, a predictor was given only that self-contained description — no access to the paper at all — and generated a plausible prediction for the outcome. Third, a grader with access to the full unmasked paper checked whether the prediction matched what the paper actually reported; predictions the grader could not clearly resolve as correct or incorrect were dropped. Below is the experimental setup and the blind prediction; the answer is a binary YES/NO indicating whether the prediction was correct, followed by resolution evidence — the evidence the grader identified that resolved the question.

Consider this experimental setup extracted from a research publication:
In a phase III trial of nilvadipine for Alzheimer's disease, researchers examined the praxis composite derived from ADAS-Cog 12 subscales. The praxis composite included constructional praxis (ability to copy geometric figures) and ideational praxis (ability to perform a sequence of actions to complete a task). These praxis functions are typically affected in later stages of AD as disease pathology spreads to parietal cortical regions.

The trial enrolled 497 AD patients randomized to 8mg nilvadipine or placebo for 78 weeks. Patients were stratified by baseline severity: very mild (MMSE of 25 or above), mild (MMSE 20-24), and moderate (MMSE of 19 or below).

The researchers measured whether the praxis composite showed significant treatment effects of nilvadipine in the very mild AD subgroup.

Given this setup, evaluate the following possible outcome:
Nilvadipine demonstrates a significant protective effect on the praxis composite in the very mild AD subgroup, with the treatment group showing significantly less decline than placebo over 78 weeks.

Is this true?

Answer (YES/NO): NO